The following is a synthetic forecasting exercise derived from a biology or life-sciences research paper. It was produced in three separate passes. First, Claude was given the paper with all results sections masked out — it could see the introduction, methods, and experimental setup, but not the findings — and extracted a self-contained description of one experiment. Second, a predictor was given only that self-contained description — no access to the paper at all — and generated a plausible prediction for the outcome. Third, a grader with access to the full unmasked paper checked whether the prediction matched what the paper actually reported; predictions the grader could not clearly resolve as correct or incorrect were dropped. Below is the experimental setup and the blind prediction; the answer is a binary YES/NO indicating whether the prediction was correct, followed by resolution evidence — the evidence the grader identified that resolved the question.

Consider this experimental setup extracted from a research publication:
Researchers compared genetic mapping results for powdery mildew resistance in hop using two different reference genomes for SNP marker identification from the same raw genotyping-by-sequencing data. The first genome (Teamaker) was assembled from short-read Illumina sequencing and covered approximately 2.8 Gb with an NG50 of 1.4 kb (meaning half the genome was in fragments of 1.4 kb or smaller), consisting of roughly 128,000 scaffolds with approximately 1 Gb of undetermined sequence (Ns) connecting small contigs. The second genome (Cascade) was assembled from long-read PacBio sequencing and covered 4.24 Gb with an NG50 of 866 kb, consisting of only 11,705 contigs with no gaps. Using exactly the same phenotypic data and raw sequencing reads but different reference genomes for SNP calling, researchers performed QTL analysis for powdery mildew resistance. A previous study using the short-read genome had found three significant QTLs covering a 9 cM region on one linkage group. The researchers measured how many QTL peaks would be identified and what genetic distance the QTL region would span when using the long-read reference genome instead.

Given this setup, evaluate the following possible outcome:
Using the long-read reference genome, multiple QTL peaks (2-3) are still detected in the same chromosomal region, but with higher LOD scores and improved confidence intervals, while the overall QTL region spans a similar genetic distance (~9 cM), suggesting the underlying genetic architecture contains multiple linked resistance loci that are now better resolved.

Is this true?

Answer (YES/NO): NO